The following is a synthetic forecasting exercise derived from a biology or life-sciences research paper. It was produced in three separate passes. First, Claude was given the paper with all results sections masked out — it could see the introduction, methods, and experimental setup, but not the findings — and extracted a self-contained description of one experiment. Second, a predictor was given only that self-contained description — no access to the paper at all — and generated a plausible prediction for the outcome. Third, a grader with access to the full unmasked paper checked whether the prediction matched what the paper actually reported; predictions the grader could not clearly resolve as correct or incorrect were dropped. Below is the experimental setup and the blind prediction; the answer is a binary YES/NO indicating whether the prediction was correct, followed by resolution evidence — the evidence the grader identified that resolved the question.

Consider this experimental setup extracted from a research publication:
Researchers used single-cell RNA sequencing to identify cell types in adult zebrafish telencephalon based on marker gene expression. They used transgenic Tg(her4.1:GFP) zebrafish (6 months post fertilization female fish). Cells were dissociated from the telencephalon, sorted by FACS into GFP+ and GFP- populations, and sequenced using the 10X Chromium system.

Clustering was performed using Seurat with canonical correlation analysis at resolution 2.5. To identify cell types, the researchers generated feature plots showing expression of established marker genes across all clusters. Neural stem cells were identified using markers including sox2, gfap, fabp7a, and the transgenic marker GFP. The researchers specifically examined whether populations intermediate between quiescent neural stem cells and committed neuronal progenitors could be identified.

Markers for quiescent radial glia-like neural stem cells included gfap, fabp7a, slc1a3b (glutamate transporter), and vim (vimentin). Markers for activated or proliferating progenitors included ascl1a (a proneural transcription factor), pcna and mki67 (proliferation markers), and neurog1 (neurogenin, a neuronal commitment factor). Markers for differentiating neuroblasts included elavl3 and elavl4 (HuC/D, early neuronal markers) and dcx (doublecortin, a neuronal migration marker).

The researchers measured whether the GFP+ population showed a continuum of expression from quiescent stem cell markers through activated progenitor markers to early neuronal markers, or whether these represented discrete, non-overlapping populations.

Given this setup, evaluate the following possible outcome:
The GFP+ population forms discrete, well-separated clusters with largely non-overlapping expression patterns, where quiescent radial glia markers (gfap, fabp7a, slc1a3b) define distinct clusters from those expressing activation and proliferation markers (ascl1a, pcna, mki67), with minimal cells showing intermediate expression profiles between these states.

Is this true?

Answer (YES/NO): NO